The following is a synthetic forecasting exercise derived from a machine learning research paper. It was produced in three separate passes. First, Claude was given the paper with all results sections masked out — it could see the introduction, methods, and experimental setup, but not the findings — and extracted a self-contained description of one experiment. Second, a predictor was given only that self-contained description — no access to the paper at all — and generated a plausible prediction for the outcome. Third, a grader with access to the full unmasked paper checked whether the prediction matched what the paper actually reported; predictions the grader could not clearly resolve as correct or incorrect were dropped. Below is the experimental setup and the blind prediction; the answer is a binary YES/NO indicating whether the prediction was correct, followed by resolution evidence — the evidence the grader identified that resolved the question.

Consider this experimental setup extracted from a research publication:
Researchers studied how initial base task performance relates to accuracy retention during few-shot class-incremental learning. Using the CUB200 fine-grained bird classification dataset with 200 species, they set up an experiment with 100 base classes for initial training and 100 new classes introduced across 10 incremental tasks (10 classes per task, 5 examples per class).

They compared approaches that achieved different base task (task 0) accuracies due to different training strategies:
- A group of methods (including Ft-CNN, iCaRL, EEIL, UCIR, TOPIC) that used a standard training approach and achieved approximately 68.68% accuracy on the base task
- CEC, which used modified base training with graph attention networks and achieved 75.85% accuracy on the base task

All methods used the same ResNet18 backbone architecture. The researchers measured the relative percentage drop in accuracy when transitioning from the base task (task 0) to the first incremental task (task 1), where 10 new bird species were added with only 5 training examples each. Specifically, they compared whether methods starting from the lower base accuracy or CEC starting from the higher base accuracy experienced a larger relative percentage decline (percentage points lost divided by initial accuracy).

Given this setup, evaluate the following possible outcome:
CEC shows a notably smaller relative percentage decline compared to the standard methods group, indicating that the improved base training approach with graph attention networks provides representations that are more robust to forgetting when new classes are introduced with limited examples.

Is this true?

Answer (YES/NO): YES